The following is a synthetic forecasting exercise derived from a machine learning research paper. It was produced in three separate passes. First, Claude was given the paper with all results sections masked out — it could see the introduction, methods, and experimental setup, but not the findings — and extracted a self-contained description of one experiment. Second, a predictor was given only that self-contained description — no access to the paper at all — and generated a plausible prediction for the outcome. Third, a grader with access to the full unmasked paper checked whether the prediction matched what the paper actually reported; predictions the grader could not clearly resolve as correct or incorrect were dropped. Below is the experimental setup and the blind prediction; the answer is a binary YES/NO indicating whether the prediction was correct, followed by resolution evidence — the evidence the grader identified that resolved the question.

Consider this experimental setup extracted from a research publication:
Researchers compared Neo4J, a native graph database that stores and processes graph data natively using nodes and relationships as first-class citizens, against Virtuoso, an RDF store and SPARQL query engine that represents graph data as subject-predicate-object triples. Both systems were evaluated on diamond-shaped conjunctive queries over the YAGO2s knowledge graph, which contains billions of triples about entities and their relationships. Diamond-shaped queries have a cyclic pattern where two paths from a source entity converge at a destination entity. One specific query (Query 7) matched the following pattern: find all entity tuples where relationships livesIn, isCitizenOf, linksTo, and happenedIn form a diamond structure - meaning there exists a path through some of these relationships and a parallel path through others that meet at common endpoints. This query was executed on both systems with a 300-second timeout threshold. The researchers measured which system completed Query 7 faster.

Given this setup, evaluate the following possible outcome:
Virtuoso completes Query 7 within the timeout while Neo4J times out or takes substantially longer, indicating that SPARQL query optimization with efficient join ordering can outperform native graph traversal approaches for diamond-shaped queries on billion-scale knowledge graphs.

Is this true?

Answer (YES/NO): YES